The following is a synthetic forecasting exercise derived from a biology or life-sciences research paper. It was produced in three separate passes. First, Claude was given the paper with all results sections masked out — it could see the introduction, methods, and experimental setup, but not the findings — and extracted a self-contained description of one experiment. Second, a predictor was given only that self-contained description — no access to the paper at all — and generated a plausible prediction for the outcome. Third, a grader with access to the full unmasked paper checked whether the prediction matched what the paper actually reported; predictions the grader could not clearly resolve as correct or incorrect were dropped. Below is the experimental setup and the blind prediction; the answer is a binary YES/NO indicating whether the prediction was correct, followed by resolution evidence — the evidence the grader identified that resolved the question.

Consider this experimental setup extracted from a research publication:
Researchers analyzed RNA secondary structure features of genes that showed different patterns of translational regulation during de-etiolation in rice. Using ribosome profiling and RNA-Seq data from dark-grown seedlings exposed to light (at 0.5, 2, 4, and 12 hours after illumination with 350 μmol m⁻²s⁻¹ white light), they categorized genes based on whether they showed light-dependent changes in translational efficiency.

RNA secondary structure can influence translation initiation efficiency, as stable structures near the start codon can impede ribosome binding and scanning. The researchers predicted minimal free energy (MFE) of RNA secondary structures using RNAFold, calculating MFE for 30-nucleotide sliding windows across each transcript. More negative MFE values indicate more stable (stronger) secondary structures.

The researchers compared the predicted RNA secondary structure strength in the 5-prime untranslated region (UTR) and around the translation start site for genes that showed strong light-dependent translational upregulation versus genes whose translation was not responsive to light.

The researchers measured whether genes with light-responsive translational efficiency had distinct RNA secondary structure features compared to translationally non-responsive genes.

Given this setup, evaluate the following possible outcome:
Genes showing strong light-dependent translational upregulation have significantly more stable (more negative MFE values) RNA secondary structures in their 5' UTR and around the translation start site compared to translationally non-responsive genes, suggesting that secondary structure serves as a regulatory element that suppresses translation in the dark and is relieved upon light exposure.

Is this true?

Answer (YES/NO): NO